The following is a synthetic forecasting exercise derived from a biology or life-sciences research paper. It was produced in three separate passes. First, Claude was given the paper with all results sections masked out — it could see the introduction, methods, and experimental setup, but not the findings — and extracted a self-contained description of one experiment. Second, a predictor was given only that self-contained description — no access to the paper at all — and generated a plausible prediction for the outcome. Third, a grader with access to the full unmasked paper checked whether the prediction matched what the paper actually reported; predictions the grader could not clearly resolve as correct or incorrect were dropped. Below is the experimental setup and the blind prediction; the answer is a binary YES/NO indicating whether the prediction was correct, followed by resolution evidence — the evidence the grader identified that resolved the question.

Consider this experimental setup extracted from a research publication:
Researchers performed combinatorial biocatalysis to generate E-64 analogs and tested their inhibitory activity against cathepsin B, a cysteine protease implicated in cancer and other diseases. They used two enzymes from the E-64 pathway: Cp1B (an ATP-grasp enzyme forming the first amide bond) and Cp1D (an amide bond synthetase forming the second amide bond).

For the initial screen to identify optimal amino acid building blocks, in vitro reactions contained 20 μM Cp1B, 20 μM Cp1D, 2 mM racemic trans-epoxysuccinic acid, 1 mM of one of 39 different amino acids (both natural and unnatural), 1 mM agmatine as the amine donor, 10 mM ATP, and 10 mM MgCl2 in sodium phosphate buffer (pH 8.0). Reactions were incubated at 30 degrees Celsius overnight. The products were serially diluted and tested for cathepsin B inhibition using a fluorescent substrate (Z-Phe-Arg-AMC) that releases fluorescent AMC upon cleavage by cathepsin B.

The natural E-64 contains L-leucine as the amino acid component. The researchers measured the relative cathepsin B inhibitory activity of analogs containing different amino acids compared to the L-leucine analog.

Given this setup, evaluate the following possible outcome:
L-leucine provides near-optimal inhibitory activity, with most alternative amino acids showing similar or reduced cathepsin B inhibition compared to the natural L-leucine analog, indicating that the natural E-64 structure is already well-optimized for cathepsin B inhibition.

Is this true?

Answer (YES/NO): NO